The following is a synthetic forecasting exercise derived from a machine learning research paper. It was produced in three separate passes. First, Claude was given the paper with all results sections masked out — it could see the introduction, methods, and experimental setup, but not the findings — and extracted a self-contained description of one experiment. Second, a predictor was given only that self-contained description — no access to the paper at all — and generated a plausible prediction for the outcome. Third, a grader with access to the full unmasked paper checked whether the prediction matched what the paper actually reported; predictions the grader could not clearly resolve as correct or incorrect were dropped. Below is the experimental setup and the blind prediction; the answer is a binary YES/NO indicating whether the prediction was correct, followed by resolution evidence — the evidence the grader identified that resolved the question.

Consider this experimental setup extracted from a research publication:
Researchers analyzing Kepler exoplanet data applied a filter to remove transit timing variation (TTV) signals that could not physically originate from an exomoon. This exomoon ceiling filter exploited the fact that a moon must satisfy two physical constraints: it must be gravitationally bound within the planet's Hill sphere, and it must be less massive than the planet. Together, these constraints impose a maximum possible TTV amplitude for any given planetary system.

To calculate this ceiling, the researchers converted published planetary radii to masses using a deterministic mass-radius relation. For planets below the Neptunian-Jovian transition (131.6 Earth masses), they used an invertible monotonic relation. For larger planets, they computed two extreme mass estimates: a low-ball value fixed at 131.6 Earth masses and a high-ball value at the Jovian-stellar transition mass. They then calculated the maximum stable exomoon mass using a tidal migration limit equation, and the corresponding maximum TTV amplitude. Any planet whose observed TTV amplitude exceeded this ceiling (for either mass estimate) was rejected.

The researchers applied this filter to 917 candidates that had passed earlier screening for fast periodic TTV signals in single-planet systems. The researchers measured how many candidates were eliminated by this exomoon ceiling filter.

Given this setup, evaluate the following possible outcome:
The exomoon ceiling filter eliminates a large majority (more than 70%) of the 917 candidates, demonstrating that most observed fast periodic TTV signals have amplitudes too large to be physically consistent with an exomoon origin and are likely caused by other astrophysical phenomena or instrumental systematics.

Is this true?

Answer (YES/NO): NO